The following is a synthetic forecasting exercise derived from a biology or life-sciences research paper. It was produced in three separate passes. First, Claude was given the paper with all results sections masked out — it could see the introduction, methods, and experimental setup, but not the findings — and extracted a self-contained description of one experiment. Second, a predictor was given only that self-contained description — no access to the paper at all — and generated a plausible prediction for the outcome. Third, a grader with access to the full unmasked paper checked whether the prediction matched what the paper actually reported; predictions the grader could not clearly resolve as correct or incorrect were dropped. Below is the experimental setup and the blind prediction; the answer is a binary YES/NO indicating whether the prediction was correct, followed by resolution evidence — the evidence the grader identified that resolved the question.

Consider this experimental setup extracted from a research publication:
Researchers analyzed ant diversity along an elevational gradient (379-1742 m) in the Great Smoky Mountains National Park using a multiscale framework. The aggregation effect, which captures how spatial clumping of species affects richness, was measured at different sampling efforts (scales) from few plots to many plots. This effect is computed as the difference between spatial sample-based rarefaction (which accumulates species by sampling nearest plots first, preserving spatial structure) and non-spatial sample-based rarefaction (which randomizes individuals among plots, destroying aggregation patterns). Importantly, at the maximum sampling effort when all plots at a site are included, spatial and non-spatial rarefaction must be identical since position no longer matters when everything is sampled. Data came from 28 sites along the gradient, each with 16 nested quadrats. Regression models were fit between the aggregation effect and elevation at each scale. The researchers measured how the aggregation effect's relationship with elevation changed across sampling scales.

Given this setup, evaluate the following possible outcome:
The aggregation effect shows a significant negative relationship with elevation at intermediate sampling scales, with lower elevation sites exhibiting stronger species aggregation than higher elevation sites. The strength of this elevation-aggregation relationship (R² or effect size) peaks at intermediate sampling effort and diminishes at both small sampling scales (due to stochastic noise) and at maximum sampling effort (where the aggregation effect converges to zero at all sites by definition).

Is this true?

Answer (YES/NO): NO